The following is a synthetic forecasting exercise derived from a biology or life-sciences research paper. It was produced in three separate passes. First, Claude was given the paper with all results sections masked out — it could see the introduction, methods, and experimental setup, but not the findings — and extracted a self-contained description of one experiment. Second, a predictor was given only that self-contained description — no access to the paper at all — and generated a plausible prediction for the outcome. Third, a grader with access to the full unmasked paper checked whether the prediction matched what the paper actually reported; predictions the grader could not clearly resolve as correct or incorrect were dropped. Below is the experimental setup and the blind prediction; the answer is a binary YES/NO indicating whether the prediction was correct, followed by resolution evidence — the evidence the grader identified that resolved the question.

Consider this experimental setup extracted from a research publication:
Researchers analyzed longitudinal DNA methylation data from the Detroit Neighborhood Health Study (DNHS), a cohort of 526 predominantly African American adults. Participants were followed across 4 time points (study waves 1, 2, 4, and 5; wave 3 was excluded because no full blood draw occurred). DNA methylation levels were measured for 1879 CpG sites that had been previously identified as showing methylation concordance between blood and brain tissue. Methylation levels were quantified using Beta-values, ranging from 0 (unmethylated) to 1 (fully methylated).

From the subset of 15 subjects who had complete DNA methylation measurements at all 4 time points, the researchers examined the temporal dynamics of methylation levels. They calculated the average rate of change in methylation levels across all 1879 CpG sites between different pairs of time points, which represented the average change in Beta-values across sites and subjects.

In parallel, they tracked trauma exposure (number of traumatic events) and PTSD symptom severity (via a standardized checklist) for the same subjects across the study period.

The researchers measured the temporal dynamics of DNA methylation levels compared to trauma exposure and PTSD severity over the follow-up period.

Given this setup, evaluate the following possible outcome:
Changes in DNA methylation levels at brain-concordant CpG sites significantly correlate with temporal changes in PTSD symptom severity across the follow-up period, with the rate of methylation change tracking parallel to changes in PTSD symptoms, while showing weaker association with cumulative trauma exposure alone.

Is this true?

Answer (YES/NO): NO